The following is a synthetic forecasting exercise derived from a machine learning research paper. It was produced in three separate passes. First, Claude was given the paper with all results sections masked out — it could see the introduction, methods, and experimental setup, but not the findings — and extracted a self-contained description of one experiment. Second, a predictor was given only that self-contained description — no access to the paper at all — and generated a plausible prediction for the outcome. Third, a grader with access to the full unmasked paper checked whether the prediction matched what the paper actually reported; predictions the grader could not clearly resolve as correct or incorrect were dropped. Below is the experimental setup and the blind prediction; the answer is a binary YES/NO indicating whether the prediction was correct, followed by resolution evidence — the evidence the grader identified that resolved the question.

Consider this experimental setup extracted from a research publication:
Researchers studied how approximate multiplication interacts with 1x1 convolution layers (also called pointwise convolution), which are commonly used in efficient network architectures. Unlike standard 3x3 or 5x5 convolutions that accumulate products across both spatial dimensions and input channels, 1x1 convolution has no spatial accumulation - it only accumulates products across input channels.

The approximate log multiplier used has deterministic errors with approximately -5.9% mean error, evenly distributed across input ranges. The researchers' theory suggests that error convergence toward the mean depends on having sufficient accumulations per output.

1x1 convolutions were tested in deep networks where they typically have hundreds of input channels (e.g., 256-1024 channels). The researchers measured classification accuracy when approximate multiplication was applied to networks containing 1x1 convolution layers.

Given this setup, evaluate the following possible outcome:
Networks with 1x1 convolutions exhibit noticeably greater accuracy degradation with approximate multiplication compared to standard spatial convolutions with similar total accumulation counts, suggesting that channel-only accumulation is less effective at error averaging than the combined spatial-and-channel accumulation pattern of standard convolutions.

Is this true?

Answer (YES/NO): NO